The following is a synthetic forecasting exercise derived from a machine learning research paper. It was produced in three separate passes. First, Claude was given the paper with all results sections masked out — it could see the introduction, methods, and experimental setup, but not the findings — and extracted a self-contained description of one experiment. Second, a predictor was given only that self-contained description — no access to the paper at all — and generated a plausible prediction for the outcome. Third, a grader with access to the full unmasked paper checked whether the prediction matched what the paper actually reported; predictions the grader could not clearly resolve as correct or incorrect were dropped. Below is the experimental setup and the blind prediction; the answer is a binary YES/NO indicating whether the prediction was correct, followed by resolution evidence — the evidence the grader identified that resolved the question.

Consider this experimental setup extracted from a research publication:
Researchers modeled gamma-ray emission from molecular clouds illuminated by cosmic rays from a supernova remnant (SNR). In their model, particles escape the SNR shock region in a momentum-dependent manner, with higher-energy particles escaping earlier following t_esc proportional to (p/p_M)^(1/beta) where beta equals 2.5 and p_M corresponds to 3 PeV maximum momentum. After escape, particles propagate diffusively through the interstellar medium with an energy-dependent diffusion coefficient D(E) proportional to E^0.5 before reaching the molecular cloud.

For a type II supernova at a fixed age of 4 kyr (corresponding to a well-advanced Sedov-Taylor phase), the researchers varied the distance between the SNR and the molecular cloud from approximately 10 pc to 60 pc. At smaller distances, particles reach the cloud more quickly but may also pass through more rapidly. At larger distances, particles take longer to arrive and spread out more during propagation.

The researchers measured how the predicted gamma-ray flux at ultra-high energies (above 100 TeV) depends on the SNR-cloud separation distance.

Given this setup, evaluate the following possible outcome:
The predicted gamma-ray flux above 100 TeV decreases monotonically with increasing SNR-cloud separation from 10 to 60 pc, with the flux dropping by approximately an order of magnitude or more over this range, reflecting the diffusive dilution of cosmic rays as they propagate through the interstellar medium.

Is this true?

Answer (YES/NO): NO